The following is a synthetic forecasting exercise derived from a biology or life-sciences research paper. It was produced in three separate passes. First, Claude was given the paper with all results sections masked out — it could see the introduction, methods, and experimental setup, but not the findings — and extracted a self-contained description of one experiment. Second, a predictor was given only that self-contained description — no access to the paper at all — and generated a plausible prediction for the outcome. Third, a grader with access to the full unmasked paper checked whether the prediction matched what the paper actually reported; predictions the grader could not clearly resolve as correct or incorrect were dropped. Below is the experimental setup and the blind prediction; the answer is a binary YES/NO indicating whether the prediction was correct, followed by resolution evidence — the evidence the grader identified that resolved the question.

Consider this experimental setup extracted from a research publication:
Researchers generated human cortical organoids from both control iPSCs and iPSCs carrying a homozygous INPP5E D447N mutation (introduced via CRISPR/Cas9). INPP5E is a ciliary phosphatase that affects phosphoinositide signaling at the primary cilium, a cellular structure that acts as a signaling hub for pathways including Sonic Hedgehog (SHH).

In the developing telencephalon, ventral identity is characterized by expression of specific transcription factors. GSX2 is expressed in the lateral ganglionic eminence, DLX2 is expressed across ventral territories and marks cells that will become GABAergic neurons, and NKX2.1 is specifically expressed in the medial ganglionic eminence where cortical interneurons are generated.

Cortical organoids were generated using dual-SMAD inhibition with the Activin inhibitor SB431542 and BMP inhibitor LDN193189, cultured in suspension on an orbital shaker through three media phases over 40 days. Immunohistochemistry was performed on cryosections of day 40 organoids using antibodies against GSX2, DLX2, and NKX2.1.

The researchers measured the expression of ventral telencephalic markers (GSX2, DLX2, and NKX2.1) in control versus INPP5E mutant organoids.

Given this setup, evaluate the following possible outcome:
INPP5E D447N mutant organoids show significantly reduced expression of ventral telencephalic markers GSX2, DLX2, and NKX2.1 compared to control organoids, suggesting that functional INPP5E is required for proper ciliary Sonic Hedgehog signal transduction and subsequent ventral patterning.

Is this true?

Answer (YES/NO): NO